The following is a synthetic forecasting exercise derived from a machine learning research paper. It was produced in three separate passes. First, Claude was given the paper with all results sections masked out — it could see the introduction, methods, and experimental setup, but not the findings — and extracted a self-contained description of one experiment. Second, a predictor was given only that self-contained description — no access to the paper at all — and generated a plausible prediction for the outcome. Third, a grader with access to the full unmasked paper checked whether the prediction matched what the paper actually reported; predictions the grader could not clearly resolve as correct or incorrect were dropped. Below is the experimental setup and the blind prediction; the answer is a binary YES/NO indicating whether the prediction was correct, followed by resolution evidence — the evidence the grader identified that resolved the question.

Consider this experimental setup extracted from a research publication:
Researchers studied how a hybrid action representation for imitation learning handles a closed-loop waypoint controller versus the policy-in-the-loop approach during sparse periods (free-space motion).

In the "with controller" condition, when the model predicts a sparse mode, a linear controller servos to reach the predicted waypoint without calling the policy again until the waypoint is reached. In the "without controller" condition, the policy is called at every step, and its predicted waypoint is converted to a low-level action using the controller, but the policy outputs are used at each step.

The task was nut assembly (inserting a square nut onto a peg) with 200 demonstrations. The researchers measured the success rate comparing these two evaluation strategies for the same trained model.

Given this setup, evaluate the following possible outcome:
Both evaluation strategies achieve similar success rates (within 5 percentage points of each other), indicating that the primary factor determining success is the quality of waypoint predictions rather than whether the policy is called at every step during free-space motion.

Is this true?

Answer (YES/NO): NO